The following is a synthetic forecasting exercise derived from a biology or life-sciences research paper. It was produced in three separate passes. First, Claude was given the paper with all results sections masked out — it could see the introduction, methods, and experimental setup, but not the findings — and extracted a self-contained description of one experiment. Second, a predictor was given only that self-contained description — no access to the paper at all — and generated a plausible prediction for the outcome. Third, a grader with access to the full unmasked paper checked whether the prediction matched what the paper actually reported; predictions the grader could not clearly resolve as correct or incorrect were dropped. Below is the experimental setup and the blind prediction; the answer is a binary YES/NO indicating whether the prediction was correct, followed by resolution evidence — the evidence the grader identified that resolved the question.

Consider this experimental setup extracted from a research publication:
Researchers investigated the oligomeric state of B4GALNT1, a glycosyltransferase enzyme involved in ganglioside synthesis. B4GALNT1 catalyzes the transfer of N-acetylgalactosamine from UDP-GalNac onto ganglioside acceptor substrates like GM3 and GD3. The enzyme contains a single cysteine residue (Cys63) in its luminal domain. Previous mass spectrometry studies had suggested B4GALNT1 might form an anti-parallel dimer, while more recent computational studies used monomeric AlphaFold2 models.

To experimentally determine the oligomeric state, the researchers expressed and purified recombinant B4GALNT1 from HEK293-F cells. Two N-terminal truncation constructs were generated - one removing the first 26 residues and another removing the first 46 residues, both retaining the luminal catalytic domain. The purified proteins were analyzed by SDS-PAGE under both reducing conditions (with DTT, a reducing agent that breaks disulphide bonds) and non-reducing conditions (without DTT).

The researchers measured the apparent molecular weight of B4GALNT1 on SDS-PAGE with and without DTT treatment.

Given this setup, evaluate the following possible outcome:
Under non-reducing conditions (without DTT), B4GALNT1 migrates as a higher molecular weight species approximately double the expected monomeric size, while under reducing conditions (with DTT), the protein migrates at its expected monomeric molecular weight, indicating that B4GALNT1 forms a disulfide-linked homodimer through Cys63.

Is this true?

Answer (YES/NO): NO